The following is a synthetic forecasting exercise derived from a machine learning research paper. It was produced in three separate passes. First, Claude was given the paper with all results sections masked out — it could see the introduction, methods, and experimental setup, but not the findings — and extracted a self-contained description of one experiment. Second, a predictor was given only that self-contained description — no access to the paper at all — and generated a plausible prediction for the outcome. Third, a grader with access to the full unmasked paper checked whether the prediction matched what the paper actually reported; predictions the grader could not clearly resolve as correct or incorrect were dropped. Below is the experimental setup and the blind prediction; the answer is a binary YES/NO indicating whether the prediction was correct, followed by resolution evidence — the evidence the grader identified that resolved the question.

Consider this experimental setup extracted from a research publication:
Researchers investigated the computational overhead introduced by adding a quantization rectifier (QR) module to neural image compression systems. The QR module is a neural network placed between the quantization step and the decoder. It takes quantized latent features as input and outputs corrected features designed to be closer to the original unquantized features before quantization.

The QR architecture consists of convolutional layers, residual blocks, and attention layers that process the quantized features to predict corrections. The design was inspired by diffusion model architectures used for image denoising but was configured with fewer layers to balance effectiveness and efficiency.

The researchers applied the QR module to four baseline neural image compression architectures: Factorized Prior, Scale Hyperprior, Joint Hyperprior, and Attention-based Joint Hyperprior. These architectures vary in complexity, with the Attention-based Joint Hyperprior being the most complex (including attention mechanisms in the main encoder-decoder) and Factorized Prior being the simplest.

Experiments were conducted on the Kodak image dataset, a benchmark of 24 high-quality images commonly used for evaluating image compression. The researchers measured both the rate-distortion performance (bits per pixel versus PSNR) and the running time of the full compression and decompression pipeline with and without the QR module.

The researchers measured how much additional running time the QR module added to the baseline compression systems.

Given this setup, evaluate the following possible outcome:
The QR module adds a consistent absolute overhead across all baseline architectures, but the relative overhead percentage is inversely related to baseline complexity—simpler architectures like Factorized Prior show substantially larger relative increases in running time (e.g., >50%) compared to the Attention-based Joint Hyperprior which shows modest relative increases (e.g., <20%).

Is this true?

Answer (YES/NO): NO